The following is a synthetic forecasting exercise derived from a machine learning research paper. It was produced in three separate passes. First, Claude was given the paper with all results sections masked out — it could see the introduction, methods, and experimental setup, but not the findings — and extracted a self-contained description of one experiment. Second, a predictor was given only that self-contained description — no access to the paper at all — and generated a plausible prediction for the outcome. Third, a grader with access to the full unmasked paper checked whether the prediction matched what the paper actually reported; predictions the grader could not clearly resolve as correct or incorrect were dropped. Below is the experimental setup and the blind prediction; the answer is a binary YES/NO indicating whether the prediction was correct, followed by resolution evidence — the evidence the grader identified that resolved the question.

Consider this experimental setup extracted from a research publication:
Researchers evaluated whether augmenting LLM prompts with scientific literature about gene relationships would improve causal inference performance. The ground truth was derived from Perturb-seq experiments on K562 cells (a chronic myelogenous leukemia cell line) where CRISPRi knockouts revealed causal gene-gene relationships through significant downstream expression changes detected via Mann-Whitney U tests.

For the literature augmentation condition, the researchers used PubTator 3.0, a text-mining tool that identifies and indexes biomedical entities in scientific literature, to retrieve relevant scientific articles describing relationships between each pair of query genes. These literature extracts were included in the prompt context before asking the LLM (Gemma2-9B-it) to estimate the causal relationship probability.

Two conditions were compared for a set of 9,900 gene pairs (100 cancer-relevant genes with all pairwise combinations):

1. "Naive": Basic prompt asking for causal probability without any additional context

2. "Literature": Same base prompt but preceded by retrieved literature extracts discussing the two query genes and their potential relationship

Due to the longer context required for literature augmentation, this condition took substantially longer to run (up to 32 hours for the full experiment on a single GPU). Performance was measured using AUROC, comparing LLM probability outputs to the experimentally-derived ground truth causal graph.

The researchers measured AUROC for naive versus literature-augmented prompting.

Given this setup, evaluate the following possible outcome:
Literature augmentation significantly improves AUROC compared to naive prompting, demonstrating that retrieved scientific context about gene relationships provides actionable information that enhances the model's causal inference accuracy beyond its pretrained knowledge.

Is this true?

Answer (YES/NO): NO